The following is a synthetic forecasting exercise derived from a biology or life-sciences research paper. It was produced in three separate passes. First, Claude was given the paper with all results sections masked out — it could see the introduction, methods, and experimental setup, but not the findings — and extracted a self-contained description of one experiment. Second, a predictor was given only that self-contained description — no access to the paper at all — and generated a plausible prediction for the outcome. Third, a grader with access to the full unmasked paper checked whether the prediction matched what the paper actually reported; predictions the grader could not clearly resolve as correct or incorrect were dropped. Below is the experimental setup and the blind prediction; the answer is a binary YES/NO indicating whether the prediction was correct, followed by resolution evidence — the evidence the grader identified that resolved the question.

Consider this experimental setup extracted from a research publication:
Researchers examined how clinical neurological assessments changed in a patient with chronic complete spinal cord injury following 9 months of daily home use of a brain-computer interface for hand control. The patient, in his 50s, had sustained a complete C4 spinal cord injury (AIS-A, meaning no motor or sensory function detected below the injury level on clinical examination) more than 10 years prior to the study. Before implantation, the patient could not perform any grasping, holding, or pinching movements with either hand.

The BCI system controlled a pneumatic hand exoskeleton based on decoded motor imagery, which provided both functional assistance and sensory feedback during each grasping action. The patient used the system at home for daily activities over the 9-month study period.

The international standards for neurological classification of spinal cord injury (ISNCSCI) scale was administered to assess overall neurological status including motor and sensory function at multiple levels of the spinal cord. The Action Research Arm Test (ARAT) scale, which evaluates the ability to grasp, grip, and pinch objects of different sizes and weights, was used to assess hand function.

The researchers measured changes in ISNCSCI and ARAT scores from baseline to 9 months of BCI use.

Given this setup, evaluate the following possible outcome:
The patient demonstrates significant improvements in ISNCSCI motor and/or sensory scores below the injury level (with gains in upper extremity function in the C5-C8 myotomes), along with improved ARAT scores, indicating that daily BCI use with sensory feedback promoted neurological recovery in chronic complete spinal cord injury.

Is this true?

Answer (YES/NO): YES